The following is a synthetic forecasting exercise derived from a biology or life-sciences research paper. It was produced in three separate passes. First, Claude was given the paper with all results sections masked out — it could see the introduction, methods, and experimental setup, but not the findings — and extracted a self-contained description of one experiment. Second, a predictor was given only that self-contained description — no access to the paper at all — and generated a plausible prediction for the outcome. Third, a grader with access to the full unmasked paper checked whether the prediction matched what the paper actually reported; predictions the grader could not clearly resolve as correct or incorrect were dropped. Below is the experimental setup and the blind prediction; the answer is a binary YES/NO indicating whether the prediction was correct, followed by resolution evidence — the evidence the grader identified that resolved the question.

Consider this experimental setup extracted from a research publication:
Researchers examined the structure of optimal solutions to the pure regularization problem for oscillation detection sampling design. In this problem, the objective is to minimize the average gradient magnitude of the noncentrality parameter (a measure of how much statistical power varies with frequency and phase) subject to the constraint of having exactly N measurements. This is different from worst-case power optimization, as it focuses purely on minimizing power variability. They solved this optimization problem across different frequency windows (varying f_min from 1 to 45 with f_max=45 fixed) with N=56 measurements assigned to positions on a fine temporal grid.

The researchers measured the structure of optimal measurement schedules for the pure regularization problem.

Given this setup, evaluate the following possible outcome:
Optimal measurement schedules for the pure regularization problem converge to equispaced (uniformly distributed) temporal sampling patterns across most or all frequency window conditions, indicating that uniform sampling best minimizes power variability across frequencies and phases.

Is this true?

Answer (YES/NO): NO